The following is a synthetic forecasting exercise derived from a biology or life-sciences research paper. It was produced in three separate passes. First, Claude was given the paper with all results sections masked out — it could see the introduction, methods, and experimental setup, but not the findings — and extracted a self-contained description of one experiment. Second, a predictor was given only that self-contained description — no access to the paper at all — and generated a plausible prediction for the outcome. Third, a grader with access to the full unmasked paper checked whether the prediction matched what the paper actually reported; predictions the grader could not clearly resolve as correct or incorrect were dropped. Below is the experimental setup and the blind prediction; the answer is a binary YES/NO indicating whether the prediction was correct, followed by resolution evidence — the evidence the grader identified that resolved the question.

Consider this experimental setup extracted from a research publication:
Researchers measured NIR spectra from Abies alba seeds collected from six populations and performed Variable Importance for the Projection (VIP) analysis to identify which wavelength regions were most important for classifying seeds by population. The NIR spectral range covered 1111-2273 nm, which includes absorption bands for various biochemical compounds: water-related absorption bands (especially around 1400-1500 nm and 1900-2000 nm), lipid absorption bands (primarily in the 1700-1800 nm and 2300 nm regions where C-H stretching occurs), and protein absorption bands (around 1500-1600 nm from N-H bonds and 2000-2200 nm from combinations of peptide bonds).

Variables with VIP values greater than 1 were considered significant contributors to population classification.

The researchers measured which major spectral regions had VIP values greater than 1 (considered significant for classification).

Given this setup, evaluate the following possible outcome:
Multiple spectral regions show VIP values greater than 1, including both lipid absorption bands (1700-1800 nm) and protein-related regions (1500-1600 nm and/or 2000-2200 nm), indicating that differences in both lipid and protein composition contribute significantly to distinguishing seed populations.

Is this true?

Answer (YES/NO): YES